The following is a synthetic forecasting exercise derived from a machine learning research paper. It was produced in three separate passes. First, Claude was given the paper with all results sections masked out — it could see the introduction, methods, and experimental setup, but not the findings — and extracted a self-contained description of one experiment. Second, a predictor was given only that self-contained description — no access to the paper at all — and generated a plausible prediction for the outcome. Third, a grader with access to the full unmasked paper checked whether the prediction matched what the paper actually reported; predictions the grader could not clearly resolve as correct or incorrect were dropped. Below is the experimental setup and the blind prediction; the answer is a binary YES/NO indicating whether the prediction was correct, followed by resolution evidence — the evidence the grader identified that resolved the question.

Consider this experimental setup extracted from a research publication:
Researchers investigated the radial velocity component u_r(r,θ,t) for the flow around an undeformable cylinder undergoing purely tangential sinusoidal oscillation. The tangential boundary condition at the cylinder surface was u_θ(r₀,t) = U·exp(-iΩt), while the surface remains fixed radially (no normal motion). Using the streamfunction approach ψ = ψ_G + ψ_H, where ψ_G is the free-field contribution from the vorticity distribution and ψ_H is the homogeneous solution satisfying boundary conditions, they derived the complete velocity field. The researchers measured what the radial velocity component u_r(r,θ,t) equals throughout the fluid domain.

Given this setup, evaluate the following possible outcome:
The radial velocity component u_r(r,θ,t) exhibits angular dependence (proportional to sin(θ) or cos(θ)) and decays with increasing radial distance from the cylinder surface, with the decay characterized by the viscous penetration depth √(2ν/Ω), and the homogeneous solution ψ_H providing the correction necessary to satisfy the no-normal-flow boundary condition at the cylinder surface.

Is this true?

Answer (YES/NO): NO